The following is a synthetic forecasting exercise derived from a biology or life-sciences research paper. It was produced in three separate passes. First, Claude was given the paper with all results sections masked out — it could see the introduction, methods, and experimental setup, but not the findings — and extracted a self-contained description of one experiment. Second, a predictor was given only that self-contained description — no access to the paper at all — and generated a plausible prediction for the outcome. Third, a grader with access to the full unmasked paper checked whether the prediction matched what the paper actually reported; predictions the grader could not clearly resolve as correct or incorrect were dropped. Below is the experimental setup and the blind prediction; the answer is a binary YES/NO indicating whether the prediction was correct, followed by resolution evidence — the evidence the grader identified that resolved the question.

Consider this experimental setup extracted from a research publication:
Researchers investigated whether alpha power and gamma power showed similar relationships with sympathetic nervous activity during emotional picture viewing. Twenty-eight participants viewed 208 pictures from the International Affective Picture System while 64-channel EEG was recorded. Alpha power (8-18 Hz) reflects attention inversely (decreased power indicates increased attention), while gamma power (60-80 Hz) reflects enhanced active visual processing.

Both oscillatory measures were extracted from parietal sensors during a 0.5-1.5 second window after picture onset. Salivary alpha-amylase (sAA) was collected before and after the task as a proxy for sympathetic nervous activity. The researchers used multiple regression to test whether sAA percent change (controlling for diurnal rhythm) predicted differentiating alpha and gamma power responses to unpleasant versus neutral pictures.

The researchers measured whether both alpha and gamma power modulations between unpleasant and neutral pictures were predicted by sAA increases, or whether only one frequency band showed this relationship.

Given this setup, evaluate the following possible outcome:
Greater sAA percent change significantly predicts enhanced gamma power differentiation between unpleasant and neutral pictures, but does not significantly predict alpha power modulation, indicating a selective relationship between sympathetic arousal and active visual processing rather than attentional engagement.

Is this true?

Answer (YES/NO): NO